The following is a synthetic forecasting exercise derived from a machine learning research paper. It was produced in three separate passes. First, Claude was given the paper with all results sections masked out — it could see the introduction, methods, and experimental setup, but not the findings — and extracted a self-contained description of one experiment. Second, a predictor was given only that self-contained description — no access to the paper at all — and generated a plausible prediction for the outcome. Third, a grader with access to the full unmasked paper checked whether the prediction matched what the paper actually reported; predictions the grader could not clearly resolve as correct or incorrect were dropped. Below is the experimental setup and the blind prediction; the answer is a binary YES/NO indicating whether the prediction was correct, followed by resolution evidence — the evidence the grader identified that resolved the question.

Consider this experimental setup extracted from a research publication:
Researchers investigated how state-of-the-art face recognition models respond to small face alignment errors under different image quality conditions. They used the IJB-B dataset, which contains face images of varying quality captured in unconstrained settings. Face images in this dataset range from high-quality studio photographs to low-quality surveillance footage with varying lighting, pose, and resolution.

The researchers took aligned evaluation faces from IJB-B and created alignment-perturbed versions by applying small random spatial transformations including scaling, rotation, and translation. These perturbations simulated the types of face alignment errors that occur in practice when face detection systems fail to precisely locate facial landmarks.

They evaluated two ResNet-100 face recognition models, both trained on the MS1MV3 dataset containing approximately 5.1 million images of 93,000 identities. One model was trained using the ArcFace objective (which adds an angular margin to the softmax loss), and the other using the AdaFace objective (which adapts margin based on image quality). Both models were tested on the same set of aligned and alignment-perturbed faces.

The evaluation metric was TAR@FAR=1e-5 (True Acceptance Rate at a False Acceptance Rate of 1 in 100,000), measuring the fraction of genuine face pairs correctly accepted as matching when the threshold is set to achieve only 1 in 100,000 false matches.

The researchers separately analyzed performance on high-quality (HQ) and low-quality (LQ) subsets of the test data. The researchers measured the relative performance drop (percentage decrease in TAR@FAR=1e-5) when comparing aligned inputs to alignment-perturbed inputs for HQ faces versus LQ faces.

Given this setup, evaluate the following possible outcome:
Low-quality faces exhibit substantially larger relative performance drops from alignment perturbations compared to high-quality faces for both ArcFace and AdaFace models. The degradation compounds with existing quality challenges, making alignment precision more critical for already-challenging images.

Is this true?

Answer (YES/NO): YES